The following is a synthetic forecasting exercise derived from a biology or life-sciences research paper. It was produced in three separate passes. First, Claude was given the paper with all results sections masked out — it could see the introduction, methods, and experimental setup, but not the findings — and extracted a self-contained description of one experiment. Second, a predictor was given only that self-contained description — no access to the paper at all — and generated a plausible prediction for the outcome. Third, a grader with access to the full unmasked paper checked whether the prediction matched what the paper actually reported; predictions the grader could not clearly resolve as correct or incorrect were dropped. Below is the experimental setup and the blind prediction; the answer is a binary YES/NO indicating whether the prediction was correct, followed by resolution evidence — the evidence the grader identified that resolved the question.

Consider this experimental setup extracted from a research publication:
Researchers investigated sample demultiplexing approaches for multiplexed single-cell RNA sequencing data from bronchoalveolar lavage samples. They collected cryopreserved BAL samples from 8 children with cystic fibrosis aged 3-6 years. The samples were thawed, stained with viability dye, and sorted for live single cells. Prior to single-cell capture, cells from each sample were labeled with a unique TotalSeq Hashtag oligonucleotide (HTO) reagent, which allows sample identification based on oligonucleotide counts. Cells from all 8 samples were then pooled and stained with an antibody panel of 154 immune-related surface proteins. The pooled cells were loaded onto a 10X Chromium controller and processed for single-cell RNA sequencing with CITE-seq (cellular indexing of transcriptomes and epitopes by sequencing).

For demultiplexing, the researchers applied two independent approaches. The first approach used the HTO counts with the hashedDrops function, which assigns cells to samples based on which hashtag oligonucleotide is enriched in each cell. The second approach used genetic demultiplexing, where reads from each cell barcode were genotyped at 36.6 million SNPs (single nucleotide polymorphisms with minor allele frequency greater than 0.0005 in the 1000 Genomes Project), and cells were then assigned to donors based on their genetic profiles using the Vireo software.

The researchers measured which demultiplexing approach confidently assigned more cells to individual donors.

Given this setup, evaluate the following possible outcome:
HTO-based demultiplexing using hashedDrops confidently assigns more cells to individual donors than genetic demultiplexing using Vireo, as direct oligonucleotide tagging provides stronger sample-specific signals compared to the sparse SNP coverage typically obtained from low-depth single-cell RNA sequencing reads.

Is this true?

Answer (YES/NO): NO